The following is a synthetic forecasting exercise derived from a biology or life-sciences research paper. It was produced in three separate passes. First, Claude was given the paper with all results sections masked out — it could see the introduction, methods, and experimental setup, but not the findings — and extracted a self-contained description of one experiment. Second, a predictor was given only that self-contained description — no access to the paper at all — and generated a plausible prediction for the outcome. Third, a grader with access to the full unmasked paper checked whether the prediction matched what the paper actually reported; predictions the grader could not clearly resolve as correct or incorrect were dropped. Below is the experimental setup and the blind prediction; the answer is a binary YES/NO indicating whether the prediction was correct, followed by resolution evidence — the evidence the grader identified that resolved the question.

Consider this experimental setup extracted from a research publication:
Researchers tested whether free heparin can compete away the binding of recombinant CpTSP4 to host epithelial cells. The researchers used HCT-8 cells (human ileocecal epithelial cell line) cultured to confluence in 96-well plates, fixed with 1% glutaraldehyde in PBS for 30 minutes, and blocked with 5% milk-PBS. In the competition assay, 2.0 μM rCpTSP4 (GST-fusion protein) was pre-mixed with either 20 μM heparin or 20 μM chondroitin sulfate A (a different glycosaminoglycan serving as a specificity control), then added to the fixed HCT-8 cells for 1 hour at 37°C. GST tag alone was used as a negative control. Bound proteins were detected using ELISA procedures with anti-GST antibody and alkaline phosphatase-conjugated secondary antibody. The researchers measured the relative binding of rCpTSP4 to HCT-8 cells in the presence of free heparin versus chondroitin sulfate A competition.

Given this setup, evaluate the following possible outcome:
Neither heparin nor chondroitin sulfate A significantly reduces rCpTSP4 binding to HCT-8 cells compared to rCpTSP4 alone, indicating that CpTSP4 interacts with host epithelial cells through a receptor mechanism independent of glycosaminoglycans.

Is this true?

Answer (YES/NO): NO